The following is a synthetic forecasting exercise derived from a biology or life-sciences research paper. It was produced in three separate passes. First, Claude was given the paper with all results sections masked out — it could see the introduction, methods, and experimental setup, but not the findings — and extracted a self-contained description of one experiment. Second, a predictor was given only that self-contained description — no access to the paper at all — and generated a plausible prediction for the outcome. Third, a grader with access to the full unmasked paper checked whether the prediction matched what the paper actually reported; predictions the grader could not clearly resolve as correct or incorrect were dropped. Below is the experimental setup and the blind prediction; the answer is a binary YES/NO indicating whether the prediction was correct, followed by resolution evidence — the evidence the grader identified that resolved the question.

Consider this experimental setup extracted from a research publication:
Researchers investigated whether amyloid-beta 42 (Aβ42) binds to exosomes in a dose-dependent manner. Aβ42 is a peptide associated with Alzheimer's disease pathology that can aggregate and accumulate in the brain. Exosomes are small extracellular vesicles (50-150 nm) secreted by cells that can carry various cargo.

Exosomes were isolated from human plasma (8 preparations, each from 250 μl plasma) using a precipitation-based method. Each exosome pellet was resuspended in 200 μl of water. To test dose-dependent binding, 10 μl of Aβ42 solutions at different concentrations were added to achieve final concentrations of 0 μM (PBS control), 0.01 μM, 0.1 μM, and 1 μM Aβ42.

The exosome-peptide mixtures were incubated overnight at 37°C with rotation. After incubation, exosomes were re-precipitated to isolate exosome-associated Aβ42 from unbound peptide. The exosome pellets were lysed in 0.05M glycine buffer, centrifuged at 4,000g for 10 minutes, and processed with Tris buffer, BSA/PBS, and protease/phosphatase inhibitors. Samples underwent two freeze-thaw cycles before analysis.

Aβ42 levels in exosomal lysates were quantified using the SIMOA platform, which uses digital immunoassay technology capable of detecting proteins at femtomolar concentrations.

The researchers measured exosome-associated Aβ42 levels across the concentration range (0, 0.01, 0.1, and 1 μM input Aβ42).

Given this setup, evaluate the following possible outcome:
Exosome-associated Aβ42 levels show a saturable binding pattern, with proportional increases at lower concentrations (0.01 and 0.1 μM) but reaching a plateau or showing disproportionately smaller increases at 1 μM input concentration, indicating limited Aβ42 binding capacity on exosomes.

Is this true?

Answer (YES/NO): NO